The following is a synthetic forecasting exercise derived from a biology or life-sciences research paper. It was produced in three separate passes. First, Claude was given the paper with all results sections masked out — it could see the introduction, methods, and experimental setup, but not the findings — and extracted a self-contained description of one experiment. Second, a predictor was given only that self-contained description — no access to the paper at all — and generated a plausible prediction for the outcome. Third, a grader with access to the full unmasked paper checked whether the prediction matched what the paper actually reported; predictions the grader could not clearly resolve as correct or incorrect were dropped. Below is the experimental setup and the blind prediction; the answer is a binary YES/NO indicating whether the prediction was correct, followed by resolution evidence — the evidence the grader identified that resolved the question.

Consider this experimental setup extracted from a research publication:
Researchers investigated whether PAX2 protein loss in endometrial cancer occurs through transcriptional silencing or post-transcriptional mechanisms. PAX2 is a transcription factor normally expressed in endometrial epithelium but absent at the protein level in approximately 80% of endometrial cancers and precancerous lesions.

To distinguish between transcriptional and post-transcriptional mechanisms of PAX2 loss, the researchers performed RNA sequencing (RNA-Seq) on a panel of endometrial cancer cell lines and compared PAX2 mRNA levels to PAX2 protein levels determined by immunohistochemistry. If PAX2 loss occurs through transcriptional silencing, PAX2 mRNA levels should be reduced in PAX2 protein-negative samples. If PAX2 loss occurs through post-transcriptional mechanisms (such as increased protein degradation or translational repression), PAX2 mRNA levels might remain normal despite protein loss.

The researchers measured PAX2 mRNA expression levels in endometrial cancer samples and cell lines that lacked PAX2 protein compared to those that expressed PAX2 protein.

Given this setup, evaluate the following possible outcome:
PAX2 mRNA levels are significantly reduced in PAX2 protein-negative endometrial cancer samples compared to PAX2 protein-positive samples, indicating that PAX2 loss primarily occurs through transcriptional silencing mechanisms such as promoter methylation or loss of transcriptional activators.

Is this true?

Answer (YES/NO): NO